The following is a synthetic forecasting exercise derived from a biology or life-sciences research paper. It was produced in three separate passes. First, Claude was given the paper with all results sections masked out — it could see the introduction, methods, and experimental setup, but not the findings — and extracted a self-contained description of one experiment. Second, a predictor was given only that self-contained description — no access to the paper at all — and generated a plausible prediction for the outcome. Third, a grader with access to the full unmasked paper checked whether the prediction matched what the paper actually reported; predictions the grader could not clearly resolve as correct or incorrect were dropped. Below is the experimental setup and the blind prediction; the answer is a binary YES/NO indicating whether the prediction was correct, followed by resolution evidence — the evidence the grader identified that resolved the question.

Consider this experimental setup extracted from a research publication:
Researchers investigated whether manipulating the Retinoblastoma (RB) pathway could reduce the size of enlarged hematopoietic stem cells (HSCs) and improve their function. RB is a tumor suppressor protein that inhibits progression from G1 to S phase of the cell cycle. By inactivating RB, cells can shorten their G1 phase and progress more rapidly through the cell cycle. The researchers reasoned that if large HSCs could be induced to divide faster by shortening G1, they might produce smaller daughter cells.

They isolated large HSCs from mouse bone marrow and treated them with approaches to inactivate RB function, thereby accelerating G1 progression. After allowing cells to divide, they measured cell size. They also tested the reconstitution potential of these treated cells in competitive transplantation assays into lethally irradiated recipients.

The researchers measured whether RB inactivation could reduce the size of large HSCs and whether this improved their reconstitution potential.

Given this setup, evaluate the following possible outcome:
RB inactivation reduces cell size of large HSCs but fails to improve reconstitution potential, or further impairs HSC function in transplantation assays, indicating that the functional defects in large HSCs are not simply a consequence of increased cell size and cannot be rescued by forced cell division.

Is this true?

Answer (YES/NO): NO